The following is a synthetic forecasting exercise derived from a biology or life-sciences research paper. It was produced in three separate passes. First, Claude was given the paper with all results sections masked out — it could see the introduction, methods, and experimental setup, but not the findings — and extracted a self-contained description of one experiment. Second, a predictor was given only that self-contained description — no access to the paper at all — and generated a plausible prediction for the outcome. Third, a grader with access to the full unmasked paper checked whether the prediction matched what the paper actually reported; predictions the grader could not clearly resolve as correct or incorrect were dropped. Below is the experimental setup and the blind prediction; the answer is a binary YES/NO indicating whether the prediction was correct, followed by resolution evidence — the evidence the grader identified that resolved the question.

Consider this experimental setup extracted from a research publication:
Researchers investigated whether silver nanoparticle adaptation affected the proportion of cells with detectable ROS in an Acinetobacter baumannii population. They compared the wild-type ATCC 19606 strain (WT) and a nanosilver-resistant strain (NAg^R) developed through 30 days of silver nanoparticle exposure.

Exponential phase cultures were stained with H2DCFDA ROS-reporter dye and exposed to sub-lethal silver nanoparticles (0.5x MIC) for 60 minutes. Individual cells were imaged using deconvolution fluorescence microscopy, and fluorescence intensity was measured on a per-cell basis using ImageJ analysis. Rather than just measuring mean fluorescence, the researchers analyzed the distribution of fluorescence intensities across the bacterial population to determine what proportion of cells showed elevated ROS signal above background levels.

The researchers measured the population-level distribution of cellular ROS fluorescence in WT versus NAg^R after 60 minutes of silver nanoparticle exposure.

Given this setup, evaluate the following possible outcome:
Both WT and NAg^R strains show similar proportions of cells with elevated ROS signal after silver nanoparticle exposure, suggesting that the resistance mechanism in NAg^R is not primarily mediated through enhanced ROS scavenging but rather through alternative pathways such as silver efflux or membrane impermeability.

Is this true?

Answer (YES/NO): NO